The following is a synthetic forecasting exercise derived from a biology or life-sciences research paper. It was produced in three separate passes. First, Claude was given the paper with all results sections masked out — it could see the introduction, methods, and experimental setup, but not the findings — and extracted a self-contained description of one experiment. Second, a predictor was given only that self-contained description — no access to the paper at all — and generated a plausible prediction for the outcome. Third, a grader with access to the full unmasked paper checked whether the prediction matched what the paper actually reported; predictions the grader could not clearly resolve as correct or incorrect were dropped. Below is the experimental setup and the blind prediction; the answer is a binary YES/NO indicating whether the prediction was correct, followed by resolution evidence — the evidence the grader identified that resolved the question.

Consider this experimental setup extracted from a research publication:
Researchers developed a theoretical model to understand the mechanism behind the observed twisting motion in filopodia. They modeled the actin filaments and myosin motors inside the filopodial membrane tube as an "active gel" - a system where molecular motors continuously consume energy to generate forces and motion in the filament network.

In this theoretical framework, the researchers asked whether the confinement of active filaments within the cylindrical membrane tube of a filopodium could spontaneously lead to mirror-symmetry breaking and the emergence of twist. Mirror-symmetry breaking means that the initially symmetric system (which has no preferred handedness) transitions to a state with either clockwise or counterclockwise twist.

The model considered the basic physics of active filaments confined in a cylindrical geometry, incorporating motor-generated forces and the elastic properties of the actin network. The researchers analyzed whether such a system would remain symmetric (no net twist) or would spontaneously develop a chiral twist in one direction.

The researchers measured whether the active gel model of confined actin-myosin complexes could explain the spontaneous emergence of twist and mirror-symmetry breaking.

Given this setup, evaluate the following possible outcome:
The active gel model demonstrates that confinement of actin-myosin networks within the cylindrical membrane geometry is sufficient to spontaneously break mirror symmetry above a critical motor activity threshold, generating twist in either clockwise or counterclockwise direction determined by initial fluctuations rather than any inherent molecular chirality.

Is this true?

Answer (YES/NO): YES